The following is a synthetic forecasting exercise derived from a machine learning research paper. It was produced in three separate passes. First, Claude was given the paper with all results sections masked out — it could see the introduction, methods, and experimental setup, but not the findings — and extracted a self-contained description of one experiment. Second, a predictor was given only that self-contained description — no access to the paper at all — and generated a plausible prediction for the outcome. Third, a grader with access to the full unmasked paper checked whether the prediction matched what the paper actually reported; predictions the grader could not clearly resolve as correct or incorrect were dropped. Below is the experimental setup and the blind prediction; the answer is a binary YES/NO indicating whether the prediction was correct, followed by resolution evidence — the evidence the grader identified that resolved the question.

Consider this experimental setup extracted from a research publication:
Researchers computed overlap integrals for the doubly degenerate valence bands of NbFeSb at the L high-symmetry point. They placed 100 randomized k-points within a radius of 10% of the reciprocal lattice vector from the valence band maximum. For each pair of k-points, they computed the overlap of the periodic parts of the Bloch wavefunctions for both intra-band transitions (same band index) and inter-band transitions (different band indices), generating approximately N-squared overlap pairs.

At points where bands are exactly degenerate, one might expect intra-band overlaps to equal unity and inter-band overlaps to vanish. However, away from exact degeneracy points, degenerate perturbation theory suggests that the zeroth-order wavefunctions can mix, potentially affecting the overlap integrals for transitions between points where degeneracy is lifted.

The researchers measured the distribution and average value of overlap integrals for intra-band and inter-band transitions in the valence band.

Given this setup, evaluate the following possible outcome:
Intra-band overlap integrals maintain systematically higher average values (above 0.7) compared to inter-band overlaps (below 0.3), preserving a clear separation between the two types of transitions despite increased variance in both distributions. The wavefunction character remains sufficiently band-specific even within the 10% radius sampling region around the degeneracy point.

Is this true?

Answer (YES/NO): NO